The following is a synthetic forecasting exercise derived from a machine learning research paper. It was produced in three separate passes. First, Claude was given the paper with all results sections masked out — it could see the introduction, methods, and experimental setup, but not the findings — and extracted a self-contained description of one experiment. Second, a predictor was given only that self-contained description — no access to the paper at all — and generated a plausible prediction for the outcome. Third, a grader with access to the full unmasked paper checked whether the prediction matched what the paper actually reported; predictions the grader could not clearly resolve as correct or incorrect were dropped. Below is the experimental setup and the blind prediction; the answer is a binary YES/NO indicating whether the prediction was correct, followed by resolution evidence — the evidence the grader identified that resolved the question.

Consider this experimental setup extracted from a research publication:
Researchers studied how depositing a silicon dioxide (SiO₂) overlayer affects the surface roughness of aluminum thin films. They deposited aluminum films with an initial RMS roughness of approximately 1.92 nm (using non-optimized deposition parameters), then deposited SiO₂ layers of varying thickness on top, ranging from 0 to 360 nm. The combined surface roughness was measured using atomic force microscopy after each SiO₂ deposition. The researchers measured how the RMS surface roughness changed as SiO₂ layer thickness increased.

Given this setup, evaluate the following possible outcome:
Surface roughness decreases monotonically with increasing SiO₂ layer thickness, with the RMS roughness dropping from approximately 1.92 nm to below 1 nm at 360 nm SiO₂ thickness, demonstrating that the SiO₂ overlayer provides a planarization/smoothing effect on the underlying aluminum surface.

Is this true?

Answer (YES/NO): NO